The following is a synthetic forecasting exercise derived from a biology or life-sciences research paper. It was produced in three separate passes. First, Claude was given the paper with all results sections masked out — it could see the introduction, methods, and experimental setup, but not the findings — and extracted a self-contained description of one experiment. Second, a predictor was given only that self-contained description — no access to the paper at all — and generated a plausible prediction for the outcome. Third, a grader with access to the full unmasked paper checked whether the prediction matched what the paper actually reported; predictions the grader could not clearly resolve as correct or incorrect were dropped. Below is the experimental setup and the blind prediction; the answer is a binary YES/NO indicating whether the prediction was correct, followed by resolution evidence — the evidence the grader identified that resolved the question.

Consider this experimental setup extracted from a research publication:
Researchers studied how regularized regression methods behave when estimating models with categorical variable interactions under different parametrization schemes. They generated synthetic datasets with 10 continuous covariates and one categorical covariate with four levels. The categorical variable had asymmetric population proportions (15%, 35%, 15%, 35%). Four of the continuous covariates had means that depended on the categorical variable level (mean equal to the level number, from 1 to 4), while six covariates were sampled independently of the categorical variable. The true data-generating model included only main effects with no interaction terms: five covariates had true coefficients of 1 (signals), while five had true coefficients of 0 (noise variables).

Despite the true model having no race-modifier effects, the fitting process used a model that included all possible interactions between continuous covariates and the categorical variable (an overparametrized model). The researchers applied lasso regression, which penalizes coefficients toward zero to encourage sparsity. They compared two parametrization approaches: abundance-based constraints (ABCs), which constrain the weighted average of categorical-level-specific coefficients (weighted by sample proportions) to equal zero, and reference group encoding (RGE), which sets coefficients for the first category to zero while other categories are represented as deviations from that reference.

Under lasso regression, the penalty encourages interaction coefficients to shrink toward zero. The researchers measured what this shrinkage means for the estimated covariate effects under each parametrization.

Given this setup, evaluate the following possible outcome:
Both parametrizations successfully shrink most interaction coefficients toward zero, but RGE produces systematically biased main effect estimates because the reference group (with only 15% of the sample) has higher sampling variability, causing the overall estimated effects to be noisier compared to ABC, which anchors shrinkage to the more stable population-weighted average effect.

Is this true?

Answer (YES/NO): NO